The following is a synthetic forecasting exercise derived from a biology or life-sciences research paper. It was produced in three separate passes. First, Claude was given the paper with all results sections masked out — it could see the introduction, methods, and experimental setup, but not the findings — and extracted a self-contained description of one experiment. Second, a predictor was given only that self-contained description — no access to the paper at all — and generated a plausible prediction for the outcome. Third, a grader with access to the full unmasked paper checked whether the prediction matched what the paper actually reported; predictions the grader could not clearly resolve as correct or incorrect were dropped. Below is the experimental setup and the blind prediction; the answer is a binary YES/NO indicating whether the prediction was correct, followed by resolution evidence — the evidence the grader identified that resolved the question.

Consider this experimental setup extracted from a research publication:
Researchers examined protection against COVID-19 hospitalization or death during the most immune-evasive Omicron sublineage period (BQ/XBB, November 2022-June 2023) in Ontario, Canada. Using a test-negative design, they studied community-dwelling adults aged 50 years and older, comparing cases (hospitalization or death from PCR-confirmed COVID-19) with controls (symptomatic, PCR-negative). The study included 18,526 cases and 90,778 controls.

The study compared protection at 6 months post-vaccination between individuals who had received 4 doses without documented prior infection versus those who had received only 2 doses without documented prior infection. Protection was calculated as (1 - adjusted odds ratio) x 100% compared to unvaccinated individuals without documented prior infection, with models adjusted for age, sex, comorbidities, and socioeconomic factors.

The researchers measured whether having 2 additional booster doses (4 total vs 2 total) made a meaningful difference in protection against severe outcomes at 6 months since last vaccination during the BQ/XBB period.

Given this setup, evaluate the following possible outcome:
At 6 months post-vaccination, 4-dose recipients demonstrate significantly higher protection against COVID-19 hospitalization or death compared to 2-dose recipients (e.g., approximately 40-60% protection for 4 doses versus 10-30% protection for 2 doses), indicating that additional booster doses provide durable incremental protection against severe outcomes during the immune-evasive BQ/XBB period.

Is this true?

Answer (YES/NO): NO